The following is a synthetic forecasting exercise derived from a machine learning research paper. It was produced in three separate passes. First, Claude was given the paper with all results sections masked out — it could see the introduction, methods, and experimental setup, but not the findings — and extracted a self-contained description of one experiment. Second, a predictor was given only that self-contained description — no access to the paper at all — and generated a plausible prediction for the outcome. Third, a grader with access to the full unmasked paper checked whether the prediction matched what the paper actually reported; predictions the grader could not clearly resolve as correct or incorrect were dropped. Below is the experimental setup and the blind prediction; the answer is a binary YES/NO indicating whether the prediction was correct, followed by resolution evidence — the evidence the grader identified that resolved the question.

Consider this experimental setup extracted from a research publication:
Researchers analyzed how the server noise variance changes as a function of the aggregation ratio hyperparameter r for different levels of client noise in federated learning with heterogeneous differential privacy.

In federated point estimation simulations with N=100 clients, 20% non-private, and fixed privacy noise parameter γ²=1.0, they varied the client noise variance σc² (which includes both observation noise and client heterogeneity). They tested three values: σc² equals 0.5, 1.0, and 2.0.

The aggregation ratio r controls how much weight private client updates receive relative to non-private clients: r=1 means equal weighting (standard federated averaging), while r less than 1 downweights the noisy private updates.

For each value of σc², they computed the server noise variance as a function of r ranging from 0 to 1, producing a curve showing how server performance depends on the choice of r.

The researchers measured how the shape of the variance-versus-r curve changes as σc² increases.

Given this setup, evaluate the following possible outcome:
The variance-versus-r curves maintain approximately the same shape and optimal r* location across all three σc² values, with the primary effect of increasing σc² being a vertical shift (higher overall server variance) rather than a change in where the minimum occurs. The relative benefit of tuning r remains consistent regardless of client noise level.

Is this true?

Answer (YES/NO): NO